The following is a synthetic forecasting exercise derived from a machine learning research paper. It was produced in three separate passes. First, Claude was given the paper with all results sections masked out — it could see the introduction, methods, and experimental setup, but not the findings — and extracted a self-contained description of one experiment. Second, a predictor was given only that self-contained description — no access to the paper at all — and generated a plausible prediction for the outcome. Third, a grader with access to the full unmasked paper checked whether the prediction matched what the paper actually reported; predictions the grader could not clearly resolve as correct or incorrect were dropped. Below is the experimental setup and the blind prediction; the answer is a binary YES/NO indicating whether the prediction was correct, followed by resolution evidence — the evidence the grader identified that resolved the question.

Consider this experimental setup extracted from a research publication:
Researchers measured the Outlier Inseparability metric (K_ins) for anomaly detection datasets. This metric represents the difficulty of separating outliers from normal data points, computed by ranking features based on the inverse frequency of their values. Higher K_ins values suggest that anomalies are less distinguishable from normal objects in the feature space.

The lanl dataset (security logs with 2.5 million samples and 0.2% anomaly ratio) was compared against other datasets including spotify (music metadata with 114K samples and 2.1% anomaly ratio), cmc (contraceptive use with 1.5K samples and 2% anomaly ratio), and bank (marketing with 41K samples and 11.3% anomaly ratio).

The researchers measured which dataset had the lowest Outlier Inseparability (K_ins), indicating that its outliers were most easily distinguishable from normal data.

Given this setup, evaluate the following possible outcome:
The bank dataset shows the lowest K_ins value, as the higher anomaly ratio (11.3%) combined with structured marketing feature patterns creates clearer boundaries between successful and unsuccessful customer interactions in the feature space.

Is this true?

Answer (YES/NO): NO